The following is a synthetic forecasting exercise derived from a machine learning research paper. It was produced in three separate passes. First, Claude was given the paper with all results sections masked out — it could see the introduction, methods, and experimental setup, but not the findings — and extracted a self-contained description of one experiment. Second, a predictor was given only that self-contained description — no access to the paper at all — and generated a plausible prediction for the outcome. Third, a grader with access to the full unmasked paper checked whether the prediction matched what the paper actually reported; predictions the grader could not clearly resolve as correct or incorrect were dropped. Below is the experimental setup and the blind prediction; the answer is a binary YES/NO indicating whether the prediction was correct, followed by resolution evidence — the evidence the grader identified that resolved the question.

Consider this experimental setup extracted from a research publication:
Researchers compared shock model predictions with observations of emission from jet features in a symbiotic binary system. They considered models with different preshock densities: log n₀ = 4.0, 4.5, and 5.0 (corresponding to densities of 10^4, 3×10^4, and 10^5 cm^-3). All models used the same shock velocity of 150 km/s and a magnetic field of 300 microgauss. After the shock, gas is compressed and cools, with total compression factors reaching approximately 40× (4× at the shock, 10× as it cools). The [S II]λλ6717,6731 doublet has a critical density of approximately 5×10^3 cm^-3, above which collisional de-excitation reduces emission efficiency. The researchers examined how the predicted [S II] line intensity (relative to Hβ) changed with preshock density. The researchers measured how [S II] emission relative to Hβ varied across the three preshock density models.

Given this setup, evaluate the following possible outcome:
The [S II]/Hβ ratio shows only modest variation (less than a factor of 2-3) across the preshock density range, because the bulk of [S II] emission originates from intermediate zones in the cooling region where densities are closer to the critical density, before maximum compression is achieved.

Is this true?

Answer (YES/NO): YES